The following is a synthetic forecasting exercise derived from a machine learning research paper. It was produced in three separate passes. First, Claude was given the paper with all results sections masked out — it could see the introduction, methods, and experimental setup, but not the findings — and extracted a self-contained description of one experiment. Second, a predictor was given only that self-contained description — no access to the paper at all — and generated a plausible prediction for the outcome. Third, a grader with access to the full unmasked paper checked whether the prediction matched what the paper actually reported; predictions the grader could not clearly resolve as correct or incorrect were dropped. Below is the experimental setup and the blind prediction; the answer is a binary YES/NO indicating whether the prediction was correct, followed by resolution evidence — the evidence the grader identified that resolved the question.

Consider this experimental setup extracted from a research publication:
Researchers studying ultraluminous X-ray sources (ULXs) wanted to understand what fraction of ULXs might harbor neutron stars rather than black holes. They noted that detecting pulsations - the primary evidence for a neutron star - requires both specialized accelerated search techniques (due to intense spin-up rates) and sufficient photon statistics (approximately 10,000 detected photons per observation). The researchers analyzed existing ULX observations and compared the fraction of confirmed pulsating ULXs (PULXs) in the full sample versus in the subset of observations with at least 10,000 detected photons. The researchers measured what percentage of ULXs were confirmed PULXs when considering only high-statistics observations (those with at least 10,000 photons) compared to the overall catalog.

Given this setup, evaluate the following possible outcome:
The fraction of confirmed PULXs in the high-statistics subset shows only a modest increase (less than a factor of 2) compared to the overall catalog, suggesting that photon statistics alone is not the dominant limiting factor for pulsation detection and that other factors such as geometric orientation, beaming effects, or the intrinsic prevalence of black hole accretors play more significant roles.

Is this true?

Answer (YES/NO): NO